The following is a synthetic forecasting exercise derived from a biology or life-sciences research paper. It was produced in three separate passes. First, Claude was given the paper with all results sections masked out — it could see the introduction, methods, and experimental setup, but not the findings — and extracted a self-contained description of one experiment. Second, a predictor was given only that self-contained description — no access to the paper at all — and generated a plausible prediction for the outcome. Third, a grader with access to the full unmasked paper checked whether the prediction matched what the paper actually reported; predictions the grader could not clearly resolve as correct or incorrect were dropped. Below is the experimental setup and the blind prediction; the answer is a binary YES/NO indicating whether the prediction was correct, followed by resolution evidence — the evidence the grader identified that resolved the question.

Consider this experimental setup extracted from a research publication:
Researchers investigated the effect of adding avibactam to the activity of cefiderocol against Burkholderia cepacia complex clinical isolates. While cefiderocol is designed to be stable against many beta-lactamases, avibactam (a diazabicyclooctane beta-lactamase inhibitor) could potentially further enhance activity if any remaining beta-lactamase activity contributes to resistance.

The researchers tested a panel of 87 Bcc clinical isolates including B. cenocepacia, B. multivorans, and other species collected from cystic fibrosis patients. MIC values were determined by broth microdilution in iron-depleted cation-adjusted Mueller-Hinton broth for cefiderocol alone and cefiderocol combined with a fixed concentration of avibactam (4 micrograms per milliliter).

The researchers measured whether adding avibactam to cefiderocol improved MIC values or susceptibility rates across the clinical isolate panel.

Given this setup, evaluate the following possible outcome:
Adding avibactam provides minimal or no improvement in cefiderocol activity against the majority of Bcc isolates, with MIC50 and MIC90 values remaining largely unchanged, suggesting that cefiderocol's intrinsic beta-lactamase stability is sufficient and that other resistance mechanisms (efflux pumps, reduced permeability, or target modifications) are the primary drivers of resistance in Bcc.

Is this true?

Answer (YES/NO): YES